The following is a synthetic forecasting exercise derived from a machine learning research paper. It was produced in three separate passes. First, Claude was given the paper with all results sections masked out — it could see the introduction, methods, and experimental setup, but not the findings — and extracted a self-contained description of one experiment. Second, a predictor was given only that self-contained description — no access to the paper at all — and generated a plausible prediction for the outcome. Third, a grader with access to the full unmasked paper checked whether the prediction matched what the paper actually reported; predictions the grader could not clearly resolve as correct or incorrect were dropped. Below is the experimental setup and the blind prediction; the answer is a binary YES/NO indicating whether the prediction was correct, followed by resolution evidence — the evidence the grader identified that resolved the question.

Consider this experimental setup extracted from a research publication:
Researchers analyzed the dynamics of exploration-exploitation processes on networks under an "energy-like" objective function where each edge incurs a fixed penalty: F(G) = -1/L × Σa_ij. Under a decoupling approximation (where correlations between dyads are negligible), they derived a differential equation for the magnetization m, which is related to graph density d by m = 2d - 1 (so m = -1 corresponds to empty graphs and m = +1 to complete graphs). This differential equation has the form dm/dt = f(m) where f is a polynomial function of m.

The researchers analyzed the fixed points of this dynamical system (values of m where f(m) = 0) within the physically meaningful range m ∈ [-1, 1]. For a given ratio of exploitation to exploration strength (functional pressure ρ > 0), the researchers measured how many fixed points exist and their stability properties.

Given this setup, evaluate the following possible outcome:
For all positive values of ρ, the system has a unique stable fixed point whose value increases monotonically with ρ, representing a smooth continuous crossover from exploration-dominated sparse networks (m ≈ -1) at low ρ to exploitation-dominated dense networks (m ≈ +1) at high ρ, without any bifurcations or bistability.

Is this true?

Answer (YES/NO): NO